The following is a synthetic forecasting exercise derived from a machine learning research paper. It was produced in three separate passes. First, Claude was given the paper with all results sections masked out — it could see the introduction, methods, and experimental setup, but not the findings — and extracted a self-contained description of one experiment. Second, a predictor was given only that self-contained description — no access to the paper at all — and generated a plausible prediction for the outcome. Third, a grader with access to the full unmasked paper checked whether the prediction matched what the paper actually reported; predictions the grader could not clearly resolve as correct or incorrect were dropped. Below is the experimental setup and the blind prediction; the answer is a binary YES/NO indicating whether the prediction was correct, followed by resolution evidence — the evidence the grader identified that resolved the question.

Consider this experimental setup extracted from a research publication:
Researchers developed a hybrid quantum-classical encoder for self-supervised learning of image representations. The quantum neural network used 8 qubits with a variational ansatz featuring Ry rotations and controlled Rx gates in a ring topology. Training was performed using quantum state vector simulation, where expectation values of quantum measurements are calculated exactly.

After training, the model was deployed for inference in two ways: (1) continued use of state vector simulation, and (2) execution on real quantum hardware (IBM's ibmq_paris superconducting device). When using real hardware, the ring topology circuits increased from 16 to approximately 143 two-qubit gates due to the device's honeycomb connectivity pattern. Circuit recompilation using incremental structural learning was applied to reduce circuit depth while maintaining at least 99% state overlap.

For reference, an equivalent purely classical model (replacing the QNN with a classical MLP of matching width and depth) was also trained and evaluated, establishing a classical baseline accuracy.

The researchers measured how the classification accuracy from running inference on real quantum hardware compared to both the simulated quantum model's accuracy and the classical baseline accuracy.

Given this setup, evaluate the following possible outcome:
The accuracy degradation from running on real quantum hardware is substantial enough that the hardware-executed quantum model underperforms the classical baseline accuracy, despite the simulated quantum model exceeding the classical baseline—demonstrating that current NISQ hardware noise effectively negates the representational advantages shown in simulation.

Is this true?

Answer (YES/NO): NO